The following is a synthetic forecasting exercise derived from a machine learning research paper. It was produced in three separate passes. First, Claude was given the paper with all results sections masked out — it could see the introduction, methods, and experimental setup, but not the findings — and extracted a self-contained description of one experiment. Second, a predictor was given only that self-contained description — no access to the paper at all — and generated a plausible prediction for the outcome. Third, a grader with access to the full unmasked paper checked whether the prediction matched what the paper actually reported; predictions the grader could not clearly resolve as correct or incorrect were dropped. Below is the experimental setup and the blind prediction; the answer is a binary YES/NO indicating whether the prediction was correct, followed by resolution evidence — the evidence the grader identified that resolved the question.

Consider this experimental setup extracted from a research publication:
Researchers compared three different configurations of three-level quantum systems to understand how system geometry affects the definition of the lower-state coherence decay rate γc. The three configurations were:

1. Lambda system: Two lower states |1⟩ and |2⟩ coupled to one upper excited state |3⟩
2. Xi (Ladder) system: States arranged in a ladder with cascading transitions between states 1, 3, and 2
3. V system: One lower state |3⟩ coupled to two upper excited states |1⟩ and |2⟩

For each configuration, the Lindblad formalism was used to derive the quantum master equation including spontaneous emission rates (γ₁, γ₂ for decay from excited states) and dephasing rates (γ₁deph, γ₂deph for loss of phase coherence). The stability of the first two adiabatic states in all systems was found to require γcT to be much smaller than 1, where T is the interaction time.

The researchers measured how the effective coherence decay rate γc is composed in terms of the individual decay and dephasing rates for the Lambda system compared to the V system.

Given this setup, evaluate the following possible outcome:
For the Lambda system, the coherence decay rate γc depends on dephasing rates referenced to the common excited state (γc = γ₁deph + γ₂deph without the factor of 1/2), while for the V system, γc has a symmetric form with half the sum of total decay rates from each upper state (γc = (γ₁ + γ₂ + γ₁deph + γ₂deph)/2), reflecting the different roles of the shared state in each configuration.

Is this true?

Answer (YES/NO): NO